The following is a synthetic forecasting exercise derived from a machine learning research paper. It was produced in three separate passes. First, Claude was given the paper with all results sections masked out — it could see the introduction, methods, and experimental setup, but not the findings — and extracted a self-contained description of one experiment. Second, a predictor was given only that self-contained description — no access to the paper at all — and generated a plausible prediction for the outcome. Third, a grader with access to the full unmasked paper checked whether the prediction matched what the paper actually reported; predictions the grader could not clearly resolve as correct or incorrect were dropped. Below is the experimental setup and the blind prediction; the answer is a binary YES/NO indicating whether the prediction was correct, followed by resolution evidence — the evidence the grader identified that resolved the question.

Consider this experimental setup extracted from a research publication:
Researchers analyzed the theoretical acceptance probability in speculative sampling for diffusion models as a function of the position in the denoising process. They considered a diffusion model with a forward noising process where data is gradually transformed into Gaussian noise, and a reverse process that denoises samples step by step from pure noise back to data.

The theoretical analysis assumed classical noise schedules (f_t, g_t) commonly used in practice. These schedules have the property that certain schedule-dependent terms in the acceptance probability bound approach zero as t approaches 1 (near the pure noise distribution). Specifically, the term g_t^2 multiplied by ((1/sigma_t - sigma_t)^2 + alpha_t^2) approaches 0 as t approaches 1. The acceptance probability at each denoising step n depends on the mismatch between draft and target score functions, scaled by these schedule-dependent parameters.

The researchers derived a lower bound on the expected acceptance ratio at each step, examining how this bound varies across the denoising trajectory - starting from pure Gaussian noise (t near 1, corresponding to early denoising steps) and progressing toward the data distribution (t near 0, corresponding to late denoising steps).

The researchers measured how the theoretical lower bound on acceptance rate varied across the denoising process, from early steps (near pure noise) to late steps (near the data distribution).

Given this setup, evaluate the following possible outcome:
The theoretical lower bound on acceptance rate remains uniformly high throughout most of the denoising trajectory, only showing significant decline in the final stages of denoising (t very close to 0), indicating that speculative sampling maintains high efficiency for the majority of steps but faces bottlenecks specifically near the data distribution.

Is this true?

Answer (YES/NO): NO